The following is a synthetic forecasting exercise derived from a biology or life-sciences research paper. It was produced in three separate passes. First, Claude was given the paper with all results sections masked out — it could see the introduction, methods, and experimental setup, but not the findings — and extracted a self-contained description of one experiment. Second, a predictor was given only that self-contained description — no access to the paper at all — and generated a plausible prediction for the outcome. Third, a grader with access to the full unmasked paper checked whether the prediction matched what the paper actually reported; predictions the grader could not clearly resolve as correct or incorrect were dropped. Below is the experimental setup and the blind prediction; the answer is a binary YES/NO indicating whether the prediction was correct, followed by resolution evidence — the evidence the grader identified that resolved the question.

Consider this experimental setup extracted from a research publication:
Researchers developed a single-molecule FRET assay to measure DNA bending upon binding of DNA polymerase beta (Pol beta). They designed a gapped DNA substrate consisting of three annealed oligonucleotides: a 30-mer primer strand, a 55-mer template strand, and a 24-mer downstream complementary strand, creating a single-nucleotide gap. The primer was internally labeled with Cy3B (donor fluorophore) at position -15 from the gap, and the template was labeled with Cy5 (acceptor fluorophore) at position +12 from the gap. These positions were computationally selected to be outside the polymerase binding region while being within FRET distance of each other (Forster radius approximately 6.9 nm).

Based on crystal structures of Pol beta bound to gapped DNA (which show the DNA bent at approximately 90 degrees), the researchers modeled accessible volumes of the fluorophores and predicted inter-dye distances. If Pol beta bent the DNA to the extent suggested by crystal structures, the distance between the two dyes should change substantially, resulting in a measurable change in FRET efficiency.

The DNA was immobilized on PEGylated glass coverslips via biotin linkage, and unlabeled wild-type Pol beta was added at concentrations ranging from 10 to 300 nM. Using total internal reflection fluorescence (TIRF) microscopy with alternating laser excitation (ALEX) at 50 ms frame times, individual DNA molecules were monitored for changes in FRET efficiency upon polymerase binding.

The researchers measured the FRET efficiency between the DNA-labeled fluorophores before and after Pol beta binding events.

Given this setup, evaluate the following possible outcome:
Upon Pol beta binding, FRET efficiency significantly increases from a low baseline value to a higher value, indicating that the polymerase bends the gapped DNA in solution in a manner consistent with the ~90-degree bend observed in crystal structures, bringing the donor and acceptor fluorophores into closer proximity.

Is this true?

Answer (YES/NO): NO